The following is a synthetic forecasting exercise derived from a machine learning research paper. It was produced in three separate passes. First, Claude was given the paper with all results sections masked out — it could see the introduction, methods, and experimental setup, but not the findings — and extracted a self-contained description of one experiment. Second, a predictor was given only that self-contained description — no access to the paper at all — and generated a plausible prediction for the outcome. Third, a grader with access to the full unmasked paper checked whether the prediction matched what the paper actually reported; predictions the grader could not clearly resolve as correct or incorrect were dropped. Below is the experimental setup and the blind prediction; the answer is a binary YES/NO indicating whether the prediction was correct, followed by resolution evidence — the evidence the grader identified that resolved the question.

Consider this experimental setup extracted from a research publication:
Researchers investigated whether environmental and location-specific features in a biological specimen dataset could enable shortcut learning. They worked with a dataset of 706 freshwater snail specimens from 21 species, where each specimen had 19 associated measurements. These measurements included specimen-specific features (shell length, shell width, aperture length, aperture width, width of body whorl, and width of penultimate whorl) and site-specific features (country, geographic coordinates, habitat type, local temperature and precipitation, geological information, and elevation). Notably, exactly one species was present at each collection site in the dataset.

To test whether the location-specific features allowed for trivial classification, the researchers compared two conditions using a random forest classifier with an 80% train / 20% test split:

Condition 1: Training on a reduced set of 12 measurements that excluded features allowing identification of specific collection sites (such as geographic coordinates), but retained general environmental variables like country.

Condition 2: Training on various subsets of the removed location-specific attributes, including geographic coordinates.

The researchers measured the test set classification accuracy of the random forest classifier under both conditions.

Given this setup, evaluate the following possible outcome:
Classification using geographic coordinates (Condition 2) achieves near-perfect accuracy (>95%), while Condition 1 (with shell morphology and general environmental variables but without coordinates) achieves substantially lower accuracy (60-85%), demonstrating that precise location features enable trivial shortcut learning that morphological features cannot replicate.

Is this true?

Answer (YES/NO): NO